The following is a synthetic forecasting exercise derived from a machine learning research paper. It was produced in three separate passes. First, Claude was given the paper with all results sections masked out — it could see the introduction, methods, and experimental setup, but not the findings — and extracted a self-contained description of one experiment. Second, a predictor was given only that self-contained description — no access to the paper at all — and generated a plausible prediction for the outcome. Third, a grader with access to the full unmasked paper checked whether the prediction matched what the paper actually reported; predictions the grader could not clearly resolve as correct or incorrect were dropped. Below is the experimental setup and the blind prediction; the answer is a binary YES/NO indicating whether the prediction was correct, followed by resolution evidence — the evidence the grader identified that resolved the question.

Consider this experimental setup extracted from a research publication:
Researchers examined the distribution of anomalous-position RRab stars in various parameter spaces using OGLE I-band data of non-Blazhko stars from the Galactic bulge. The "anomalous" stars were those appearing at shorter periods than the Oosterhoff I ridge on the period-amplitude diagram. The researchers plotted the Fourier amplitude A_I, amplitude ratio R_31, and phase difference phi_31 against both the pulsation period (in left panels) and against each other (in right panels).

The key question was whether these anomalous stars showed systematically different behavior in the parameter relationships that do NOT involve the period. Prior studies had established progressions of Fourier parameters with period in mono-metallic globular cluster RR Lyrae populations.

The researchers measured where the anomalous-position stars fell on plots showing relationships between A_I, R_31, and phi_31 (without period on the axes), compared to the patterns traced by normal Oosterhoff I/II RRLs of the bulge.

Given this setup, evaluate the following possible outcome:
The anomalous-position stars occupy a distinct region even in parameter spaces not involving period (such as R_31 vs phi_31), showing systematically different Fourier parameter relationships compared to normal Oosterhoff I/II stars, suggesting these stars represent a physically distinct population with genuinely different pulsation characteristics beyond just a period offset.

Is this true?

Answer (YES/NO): NO